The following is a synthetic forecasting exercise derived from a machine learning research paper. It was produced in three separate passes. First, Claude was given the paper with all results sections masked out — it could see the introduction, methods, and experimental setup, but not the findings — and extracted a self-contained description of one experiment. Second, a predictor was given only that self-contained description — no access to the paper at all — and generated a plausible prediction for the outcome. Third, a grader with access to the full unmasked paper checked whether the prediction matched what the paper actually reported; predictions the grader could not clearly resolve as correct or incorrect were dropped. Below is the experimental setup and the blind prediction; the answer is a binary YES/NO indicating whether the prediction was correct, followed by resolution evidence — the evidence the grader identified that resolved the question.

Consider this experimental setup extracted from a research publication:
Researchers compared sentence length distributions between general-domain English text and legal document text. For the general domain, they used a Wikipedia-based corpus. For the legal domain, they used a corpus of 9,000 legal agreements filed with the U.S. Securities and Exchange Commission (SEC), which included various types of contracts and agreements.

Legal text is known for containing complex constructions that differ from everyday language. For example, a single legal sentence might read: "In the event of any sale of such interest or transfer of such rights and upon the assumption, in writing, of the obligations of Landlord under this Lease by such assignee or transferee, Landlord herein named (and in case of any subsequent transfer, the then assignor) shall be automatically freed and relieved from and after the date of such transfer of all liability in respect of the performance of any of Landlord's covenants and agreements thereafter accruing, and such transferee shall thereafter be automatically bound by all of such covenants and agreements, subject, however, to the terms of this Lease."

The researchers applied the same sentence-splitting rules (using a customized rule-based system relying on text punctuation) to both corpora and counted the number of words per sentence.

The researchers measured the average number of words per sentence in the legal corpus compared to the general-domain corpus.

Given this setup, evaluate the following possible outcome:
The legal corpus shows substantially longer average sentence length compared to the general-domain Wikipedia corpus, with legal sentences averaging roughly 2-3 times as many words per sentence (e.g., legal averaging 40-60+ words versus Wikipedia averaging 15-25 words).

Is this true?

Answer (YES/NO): NO